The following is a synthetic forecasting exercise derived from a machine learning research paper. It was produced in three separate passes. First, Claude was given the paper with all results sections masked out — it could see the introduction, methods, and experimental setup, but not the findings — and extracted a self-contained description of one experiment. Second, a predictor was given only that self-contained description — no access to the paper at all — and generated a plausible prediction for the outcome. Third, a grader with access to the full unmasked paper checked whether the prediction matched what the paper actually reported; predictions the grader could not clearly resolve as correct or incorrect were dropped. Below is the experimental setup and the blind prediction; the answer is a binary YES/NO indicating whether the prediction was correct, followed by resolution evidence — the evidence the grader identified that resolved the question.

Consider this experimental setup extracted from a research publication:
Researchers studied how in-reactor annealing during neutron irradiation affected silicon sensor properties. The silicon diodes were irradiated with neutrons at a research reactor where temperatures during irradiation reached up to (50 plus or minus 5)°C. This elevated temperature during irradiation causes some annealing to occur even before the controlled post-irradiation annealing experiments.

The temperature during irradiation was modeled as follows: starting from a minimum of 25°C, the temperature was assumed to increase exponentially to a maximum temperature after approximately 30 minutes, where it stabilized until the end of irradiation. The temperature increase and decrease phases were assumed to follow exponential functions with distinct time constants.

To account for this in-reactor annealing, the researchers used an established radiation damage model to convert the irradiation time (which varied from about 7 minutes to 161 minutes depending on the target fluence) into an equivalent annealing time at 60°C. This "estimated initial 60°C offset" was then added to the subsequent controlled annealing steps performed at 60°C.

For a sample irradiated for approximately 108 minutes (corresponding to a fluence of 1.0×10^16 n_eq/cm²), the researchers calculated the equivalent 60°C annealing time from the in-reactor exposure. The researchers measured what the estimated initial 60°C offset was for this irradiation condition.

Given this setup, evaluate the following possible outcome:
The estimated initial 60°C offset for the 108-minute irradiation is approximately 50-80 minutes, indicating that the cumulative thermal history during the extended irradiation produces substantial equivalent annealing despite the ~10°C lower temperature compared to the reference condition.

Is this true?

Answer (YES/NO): NO